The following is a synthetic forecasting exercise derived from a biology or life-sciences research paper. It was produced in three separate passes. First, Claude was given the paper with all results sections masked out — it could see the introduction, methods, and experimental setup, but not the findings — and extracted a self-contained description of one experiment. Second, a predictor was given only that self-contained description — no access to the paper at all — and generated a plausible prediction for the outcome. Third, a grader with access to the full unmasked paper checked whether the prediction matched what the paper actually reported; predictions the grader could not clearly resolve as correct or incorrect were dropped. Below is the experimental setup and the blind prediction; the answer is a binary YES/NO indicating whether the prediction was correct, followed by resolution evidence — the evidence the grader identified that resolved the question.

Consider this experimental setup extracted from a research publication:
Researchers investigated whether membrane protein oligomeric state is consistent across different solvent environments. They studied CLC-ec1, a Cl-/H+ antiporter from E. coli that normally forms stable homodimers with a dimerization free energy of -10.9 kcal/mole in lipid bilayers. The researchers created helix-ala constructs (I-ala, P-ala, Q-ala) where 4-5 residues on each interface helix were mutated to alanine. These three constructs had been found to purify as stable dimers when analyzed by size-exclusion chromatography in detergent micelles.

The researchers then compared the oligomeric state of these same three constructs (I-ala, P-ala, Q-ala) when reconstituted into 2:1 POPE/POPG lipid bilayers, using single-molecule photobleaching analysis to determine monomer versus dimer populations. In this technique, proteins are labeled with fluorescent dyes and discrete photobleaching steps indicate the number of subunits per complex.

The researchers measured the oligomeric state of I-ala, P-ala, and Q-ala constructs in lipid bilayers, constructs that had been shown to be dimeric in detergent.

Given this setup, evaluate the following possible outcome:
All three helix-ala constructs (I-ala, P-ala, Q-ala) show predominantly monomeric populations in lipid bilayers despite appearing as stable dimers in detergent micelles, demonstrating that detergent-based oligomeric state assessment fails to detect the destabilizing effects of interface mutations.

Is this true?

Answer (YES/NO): YES